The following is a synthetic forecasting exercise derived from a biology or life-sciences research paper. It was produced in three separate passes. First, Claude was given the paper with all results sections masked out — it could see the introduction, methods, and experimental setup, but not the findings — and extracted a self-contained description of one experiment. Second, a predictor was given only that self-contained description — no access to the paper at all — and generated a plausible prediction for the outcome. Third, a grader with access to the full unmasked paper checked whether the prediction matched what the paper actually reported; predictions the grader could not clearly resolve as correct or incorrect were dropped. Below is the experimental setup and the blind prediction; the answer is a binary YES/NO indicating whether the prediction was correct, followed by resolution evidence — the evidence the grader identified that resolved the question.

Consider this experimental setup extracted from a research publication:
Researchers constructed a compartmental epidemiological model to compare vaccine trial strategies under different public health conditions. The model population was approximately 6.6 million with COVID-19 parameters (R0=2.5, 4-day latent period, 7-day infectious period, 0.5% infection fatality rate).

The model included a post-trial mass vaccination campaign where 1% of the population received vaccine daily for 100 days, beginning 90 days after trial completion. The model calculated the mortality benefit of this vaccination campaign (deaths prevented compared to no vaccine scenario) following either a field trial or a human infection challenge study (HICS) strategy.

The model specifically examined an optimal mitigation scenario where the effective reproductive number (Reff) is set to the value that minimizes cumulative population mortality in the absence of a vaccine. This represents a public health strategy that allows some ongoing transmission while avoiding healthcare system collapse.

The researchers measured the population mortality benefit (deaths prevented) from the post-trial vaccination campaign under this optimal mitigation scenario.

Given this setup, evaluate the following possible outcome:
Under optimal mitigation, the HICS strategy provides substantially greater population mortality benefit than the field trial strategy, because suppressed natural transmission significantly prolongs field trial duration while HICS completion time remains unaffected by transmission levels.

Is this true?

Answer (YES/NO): NO